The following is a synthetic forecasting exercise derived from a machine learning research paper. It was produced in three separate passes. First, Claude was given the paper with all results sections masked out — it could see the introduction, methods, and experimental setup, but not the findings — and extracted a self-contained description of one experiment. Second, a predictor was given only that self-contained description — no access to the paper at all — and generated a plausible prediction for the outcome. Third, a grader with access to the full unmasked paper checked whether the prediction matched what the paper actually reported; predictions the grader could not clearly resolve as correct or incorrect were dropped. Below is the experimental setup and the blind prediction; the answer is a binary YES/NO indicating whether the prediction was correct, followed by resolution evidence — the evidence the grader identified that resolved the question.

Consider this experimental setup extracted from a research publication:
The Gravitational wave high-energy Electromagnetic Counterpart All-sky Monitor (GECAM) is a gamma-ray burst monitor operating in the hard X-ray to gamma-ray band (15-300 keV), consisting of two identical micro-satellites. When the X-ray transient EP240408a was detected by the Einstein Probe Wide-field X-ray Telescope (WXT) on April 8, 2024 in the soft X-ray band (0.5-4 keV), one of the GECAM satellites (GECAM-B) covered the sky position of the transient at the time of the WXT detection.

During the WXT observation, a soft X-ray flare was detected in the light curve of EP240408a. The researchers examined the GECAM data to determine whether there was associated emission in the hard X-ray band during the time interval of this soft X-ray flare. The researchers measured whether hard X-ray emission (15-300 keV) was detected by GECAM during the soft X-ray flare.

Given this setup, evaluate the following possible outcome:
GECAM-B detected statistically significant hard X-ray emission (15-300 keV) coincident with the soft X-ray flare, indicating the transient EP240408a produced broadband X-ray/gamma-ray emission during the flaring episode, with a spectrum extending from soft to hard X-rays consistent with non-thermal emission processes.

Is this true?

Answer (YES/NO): NO